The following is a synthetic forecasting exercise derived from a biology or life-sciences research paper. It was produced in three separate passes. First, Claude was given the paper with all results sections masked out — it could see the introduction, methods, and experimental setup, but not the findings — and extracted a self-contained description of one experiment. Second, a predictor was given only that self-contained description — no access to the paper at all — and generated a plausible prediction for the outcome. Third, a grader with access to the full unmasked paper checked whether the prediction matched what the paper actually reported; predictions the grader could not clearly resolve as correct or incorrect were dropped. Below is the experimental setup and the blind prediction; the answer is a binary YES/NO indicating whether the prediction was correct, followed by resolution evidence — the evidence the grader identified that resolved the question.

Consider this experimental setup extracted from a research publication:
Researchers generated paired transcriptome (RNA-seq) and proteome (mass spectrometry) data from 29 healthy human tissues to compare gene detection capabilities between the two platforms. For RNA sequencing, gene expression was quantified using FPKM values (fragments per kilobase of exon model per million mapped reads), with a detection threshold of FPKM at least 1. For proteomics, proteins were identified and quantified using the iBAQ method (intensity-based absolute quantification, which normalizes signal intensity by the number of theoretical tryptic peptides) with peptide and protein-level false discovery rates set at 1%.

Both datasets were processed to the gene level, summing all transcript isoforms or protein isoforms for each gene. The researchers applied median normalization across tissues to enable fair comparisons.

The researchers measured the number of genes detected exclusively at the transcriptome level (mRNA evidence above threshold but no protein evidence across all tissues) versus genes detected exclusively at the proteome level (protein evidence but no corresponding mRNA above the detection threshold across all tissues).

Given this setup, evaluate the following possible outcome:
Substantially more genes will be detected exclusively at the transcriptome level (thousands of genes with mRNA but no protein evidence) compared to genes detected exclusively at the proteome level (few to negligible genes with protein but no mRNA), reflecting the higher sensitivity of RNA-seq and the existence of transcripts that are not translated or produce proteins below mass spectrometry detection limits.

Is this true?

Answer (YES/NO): NO